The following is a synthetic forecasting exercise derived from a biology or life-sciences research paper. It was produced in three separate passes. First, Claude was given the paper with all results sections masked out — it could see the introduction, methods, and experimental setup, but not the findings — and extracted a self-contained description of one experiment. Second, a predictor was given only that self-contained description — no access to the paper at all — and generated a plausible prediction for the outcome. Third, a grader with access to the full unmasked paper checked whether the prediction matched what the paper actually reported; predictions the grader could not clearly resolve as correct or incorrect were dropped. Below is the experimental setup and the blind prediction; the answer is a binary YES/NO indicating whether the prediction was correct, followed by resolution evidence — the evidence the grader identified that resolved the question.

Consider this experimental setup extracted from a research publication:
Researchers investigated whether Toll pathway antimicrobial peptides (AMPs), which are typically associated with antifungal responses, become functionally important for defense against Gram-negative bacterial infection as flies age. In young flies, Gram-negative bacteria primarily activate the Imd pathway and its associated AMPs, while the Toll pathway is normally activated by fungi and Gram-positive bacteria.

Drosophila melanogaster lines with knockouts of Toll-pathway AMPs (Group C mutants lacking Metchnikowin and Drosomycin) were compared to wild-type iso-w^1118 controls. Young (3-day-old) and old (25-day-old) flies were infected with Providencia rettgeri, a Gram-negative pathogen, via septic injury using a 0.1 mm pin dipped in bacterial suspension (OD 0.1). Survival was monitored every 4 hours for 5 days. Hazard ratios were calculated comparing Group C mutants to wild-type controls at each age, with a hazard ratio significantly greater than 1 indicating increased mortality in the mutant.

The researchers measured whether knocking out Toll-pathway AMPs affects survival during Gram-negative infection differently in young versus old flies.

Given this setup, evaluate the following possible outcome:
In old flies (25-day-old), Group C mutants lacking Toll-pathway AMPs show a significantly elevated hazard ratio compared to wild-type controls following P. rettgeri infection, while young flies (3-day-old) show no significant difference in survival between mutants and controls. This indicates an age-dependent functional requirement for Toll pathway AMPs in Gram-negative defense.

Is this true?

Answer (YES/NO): YES